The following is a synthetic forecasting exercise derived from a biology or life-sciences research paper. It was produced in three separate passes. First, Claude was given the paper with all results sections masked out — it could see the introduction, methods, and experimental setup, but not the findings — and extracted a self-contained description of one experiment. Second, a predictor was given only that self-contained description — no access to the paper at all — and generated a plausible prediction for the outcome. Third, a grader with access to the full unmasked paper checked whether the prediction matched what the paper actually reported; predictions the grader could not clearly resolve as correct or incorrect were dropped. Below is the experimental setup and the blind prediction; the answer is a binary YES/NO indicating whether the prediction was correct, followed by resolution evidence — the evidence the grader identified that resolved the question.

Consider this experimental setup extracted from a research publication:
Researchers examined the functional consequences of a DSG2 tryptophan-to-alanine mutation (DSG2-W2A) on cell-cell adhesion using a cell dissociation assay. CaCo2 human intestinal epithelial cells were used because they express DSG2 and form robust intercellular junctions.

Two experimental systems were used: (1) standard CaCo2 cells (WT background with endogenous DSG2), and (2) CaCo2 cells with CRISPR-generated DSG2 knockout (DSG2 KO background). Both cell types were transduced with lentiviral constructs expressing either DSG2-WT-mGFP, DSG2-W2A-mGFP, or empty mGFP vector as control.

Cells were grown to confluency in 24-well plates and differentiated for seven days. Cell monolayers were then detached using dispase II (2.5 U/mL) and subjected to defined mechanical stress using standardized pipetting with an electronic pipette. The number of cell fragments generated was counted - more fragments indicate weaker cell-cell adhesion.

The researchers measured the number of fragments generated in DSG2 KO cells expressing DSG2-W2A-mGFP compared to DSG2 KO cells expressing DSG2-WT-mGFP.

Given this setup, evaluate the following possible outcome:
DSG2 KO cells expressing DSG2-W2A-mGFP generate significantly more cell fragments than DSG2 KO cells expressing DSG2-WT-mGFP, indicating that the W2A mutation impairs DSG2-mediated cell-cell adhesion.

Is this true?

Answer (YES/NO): YES